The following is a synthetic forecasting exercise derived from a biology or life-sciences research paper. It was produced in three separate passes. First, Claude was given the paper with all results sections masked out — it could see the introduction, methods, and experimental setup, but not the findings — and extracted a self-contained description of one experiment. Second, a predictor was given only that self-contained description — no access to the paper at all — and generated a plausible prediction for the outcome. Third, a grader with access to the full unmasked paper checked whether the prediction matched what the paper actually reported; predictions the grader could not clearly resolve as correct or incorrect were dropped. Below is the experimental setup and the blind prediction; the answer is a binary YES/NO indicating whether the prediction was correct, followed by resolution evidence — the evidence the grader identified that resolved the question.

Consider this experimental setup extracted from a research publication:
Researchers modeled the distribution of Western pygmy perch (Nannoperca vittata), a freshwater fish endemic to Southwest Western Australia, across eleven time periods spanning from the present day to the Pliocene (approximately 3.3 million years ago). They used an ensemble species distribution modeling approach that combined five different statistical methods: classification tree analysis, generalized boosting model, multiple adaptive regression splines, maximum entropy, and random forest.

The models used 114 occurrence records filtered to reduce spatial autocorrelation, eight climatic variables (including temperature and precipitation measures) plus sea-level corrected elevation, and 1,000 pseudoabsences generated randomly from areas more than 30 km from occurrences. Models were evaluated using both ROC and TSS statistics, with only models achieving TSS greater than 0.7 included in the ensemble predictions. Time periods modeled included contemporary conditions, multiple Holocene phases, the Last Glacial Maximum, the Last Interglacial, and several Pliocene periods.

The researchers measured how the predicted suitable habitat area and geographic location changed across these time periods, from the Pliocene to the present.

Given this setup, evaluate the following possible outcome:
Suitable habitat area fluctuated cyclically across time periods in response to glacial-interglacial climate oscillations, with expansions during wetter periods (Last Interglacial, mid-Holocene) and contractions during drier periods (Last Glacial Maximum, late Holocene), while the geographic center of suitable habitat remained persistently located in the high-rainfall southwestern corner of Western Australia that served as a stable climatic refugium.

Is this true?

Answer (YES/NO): NO